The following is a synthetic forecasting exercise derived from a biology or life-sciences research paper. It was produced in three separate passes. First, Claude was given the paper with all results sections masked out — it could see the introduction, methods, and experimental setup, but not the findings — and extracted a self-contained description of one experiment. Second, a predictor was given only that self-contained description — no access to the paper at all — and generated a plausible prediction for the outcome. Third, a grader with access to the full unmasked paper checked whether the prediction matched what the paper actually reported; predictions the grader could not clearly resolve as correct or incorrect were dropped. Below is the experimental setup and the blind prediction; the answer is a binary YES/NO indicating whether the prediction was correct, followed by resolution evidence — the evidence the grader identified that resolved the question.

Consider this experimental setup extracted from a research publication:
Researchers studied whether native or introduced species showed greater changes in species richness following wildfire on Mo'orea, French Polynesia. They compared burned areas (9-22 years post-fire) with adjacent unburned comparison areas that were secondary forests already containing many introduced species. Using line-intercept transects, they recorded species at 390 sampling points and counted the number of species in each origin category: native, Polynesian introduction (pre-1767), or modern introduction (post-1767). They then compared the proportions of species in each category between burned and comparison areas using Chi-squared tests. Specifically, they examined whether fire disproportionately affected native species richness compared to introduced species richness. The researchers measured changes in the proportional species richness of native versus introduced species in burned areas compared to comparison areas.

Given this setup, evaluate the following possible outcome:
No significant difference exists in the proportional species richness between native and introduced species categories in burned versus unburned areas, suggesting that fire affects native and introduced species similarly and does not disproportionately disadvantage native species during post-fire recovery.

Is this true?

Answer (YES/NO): YES